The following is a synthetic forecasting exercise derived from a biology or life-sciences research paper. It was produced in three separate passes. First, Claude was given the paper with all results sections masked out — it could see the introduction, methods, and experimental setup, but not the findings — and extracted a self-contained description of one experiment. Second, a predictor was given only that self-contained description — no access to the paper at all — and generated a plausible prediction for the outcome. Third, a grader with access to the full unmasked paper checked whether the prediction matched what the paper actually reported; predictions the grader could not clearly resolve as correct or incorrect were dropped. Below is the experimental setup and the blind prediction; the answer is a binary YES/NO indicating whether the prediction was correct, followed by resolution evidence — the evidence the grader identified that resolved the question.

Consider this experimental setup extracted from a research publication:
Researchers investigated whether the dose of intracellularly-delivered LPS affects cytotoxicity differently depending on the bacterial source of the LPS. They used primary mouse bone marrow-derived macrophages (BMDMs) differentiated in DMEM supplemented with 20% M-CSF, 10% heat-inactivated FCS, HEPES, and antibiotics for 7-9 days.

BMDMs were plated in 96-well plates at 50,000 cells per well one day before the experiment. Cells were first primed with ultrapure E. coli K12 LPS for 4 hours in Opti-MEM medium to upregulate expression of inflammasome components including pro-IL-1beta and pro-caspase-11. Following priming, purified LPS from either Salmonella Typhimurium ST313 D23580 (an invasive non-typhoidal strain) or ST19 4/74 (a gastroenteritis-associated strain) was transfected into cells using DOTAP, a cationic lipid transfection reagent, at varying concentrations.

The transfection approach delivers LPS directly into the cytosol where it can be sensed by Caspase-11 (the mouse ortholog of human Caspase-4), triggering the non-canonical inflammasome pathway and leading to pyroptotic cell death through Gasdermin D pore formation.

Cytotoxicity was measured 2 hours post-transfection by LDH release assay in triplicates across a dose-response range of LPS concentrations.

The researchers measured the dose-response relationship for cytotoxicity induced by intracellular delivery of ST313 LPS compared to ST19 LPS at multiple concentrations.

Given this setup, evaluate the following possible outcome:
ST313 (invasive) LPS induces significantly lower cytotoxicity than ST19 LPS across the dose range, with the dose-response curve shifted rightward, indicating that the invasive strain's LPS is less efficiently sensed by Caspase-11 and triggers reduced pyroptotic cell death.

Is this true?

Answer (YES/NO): NO